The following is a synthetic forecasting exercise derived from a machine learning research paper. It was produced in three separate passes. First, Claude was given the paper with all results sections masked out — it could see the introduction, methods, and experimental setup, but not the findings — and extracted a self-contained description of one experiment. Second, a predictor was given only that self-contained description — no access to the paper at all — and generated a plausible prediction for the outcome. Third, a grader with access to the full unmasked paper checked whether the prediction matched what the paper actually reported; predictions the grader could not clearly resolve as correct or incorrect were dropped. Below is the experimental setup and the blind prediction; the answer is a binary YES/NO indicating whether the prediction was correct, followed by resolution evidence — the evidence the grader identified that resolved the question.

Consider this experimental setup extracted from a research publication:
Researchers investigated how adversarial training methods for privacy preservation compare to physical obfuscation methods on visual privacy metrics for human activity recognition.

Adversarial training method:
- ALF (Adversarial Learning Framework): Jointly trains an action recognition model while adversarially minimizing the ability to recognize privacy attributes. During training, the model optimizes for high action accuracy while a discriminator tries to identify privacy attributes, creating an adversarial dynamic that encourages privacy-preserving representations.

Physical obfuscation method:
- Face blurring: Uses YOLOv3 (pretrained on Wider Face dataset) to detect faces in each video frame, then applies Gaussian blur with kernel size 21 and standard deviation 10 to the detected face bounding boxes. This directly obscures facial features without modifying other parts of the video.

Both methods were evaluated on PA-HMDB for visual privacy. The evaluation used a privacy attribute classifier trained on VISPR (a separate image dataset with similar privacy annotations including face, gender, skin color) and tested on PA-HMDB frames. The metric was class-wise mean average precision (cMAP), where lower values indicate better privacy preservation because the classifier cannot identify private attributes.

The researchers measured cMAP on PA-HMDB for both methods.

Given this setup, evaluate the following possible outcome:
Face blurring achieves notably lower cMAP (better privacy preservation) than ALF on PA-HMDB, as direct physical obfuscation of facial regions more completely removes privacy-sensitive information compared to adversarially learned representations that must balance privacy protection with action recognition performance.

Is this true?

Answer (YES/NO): NO